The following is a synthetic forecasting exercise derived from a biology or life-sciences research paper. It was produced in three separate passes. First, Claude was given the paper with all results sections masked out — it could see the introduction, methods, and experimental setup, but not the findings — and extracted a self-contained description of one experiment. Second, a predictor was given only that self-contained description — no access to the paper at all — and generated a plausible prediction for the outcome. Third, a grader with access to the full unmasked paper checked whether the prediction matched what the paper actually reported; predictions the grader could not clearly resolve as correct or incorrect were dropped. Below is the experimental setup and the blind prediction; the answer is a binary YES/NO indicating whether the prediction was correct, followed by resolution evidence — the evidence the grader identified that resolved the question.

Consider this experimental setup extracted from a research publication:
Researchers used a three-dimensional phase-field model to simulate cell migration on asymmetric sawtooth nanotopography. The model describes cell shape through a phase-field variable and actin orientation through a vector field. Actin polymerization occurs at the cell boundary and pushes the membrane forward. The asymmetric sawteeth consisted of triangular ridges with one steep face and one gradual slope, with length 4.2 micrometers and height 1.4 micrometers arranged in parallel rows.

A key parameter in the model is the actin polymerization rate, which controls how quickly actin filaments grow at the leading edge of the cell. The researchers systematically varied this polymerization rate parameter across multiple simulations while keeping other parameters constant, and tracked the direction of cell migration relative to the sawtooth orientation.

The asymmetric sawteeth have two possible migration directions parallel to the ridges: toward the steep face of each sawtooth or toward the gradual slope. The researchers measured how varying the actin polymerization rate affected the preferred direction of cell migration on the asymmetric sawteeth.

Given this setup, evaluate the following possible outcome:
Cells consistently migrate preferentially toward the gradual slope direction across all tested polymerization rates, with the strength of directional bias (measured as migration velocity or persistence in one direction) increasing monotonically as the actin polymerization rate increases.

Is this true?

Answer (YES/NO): NO